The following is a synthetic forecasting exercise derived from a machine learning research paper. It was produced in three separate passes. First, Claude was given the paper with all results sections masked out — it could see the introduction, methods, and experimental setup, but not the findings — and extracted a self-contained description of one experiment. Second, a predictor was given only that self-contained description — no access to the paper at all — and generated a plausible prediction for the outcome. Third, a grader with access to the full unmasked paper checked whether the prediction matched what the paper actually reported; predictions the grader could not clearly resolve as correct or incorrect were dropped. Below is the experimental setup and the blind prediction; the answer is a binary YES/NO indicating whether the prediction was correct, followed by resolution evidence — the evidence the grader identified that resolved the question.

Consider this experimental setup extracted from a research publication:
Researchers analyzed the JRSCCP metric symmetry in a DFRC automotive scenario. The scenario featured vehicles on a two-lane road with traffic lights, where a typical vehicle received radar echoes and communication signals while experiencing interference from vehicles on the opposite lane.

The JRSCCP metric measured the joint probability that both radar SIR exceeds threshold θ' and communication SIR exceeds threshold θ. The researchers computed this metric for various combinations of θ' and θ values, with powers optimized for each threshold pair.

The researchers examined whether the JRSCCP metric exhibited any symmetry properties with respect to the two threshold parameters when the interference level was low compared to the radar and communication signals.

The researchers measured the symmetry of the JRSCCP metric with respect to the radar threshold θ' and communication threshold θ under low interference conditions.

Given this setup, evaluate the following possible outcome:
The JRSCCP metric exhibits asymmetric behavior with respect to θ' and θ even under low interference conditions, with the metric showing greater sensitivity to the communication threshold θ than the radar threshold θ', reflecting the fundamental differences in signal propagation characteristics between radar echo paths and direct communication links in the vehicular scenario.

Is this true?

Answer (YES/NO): NO